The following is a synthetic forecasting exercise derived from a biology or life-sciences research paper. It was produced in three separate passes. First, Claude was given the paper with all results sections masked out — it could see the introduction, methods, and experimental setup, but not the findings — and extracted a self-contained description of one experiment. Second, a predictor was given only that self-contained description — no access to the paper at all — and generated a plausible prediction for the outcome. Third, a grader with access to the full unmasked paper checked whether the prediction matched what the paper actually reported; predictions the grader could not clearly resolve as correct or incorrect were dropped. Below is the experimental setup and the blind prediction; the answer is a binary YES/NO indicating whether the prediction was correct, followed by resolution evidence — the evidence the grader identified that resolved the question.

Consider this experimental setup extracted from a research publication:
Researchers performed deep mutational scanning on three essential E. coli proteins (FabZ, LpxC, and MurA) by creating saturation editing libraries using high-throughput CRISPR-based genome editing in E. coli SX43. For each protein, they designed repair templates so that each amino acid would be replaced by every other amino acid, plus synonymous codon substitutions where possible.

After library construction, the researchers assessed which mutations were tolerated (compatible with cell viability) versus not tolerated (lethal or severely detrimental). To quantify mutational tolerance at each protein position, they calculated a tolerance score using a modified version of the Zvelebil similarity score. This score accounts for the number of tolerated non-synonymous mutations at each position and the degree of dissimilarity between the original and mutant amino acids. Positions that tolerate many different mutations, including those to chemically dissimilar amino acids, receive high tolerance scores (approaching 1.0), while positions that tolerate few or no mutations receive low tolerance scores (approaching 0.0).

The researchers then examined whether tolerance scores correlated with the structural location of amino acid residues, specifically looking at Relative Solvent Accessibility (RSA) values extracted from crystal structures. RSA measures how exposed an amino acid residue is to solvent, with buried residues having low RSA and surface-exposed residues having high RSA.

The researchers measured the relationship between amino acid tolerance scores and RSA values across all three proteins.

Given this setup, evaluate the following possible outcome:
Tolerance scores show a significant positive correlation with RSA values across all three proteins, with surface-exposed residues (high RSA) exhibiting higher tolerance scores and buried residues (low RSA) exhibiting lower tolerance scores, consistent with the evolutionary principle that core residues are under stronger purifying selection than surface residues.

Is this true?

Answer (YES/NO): YES